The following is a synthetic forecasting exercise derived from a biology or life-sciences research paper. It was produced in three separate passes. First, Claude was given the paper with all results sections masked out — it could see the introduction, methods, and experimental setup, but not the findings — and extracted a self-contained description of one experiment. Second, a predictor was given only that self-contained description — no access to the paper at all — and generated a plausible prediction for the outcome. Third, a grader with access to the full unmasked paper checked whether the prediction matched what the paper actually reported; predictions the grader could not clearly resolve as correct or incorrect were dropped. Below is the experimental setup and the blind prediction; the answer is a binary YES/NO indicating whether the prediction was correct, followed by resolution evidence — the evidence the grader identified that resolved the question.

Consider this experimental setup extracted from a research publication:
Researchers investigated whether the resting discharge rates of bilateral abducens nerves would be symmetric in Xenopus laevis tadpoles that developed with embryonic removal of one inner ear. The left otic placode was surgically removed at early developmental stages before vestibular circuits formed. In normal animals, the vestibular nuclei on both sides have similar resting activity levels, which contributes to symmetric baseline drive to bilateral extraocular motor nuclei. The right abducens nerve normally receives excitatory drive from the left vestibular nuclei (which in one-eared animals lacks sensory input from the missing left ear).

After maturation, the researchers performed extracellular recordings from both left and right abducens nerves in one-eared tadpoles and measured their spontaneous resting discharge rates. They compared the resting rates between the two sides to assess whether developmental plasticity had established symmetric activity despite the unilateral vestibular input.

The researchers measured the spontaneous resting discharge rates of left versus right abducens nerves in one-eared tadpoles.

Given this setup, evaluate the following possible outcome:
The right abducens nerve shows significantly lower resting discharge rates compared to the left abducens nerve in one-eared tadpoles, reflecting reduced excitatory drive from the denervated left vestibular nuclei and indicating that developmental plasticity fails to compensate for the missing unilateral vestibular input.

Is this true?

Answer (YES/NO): NO